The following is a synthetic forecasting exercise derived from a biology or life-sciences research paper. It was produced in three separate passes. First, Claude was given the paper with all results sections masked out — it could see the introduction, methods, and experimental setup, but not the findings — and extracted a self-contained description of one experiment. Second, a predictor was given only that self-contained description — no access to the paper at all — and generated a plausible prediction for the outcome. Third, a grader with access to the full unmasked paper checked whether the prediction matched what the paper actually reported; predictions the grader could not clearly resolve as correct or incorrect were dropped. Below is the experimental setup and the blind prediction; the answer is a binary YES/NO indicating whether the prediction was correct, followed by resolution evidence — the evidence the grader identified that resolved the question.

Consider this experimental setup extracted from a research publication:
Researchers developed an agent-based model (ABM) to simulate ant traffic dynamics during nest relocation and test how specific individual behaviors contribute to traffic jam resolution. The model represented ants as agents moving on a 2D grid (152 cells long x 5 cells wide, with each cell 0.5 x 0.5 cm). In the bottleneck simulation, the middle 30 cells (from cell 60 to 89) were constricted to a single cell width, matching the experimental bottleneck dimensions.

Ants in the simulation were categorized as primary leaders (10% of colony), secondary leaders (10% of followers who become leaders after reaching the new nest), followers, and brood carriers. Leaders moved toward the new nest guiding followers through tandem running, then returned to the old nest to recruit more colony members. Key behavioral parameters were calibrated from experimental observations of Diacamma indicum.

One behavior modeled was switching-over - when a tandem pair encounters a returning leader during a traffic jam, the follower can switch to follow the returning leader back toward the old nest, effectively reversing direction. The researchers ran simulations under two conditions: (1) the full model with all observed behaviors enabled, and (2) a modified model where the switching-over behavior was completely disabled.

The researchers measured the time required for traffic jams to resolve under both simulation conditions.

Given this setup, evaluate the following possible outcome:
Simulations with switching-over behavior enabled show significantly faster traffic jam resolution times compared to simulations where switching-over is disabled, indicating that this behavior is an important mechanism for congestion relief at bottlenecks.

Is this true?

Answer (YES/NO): YES